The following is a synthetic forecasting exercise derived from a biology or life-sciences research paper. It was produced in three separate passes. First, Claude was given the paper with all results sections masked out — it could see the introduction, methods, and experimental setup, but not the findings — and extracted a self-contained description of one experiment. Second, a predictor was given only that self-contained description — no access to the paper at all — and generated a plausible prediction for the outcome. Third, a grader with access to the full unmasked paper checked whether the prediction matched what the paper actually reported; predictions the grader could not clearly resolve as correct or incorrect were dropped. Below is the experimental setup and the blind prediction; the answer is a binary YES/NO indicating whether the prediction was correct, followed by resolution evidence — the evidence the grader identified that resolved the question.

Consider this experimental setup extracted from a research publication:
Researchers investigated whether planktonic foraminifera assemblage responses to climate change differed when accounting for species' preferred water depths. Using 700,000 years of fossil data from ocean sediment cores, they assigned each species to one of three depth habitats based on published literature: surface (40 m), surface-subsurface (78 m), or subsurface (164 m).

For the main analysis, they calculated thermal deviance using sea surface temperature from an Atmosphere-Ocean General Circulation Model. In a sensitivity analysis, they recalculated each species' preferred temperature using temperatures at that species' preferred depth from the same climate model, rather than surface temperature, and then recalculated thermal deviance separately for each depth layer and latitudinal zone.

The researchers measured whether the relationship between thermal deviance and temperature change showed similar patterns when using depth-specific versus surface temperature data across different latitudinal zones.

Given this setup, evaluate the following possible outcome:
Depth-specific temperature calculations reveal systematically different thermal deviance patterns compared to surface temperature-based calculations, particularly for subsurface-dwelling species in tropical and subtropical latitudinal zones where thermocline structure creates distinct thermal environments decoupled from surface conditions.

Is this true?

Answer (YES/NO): NO